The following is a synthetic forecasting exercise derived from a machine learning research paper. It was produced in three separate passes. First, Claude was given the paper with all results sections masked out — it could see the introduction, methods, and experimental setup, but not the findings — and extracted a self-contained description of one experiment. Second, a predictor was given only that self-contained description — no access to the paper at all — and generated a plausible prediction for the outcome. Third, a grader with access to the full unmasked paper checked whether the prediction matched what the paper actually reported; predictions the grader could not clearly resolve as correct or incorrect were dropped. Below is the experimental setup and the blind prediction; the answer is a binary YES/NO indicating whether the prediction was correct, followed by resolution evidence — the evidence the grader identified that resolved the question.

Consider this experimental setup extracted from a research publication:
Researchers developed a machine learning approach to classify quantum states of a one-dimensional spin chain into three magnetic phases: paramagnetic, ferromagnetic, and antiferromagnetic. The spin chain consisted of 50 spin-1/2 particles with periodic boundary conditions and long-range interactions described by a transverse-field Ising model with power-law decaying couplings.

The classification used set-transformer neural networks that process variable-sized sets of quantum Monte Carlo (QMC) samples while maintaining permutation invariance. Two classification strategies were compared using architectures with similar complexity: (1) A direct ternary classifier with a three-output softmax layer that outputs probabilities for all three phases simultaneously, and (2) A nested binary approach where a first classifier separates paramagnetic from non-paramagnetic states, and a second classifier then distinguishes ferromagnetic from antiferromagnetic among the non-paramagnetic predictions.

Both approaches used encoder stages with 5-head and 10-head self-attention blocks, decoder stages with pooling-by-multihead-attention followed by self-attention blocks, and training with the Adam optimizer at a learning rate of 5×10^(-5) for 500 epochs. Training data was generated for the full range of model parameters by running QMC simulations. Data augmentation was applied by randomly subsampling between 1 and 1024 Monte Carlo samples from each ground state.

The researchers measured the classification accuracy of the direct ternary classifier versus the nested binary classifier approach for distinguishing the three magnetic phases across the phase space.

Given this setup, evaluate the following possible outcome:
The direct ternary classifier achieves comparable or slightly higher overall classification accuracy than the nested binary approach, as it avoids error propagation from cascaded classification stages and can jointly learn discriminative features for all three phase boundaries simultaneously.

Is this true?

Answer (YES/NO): NO